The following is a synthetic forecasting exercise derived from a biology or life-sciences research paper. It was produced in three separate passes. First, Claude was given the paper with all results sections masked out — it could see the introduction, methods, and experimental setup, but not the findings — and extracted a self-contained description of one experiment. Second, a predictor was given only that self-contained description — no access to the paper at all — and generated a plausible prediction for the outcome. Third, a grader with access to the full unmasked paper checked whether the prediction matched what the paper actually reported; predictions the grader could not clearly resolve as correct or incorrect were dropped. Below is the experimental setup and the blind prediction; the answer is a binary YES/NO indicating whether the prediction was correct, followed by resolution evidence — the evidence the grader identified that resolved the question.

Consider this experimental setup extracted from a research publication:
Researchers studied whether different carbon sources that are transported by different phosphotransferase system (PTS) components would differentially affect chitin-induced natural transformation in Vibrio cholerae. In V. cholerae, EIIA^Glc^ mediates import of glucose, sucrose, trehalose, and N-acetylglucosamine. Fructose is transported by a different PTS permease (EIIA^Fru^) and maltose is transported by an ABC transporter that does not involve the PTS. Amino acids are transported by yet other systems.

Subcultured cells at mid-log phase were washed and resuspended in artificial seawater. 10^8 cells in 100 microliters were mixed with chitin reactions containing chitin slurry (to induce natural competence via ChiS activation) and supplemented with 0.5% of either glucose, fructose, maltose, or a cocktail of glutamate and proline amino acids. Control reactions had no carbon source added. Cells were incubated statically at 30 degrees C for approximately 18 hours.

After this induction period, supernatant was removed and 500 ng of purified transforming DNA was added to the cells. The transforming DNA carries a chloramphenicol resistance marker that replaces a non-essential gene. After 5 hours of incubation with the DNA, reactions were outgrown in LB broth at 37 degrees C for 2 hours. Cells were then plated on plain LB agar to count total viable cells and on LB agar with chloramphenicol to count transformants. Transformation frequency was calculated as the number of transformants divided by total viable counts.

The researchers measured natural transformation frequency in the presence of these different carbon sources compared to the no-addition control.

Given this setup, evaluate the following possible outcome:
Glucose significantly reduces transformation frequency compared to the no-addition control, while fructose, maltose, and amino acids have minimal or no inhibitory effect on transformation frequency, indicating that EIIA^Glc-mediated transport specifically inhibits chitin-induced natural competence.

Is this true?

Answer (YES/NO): NO